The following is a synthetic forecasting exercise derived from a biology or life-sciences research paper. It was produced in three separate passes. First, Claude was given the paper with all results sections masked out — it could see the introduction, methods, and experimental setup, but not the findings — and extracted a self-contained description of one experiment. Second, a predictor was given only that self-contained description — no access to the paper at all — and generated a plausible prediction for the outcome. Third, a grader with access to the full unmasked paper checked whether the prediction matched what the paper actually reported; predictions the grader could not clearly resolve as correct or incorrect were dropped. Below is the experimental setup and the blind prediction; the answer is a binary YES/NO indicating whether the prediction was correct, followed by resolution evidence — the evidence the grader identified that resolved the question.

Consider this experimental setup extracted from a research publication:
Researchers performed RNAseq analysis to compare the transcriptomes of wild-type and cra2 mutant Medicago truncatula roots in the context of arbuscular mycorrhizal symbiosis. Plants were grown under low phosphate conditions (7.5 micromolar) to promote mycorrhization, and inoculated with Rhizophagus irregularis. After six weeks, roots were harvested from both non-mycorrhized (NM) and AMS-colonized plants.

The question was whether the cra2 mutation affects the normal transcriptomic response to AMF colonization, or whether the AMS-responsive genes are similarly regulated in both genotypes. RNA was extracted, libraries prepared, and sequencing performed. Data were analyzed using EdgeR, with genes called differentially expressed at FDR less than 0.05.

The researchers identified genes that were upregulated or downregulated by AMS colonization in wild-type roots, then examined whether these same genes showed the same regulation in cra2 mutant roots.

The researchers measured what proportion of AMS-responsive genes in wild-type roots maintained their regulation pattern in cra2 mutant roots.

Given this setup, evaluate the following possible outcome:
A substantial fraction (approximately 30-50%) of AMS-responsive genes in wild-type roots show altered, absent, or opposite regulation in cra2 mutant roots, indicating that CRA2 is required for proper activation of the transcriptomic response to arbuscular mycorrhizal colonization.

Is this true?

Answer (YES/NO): NO